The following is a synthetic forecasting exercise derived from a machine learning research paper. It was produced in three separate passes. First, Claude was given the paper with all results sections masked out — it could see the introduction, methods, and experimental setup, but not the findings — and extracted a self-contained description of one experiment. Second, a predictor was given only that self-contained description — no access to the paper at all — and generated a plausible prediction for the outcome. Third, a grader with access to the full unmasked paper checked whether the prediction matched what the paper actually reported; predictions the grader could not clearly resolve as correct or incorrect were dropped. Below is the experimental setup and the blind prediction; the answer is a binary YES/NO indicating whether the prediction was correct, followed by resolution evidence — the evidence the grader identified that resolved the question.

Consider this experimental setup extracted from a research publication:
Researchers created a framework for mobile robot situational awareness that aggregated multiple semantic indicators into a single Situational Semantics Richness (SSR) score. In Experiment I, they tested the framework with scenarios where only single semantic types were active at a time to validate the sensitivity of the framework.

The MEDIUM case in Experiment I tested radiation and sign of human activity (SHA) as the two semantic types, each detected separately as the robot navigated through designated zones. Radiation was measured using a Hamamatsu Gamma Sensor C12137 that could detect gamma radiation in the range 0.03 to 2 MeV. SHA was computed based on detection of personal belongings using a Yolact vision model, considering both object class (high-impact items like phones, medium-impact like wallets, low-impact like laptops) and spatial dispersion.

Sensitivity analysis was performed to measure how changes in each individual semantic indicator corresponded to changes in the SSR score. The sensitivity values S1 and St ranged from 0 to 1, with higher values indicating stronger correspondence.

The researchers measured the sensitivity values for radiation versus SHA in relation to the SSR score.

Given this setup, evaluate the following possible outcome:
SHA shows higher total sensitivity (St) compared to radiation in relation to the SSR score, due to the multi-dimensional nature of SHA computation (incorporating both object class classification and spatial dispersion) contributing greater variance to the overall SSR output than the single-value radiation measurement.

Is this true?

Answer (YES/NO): NO